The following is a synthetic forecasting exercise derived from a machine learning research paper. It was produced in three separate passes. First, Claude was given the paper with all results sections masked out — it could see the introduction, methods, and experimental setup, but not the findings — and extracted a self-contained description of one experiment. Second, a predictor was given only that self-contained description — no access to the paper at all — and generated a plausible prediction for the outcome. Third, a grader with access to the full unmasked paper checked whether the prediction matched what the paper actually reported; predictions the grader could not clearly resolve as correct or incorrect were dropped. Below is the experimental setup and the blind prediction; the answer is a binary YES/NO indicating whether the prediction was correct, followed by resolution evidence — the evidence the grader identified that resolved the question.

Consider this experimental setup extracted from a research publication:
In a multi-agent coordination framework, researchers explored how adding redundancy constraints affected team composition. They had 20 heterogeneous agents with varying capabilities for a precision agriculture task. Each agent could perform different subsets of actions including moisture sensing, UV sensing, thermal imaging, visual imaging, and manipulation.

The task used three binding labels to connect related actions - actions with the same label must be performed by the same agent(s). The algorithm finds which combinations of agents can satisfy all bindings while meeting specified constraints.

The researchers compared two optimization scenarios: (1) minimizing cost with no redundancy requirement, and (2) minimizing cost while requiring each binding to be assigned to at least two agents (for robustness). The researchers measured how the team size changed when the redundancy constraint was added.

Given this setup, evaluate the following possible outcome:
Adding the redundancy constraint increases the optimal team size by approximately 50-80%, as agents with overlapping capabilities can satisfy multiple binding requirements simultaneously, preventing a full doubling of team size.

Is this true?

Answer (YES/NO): NO